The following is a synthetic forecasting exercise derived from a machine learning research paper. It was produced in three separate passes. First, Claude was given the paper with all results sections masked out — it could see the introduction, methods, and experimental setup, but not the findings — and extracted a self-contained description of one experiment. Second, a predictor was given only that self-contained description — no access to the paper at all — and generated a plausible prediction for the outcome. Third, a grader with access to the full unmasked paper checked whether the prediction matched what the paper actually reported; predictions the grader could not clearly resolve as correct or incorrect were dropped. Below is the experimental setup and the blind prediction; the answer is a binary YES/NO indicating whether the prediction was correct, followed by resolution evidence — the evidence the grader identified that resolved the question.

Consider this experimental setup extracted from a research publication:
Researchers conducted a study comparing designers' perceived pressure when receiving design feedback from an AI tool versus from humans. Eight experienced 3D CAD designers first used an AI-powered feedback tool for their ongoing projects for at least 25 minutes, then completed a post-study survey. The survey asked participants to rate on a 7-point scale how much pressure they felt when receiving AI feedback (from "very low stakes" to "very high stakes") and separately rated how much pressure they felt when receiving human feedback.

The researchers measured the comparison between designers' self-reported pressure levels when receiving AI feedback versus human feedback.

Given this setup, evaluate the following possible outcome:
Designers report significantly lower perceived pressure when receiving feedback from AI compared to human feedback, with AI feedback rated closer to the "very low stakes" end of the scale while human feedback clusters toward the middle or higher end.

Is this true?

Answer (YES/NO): YES